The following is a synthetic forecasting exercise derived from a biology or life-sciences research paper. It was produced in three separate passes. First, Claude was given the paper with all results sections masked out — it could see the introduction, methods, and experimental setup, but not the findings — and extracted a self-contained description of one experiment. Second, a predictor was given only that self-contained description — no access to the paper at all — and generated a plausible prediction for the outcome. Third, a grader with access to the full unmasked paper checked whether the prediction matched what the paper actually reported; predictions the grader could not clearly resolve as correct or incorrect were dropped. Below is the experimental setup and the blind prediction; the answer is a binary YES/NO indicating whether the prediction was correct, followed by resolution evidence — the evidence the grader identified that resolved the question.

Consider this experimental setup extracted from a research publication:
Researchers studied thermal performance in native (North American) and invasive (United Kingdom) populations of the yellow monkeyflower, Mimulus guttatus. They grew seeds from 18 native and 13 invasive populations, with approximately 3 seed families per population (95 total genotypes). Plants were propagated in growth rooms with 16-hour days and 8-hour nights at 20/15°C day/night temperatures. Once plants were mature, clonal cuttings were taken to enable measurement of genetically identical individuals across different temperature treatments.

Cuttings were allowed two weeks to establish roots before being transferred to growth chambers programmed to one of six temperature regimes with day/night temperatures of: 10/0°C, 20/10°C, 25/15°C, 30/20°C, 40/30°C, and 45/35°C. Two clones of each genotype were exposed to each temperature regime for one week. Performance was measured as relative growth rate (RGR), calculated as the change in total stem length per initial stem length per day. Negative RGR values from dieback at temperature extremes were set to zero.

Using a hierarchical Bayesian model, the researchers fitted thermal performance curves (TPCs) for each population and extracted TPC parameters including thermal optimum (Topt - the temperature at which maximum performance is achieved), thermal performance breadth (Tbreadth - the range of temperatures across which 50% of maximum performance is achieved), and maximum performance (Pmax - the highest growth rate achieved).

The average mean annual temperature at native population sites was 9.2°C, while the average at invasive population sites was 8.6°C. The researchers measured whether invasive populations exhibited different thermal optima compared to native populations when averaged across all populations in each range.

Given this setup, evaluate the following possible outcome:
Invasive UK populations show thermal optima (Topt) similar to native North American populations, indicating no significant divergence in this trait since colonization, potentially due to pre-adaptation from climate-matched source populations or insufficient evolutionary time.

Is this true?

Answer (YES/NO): YES